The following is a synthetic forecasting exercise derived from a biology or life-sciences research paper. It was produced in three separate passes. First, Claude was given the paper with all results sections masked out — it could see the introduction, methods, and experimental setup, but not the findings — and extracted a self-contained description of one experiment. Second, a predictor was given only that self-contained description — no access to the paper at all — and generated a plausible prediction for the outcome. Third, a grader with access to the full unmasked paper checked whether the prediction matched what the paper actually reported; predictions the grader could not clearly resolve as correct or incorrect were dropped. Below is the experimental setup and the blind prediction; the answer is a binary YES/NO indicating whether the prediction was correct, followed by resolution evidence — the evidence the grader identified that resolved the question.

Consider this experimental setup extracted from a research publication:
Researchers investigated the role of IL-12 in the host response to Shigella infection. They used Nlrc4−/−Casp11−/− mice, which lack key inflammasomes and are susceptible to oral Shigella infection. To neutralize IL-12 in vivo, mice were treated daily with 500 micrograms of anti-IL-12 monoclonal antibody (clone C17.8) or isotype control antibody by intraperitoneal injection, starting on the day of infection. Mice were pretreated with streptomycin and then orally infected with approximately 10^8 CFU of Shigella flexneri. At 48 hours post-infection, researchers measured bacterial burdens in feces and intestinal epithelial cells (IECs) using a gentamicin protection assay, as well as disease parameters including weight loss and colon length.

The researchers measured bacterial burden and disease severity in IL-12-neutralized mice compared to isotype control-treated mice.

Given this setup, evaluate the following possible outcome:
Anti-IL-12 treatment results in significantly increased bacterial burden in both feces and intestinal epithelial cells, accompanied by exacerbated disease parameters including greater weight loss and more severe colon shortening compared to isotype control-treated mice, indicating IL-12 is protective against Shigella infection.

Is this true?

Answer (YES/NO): NO